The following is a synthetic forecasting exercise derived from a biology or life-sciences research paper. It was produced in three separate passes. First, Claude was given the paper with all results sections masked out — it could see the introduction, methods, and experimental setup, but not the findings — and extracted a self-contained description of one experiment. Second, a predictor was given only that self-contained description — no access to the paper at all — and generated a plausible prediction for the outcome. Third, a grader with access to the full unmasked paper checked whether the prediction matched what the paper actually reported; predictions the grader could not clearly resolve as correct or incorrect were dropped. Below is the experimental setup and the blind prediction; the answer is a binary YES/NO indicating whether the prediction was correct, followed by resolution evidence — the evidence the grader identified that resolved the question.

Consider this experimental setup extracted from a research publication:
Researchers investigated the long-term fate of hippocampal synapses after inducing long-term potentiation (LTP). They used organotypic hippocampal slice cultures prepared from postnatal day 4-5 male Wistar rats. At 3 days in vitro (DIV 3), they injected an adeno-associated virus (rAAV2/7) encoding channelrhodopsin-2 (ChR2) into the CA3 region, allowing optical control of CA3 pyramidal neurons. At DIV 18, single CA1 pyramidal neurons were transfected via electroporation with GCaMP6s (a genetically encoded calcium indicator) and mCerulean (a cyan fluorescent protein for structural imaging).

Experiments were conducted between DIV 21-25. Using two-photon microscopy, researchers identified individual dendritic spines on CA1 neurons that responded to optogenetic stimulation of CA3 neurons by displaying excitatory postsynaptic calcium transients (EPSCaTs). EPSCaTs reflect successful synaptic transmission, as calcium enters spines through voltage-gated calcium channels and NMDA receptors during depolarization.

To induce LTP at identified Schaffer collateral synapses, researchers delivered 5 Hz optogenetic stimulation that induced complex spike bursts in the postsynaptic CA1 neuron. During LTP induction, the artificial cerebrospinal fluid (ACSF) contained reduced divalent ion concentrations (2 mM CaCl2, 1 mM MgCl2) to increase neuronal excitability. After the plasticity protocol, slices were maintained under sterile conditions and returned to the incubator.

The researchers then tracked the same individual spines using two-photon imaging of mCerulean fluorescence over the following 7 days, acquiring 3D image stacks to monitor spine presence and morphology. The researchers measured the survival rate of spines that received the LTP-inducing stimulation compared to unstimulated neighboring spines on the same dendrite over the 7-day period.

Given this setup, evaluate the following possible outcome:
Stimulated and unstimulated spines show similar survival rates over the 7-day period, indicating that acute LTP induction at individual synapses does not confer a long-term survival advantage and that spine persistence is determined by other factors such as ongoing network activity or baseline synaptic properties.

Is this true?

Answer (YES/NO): NO